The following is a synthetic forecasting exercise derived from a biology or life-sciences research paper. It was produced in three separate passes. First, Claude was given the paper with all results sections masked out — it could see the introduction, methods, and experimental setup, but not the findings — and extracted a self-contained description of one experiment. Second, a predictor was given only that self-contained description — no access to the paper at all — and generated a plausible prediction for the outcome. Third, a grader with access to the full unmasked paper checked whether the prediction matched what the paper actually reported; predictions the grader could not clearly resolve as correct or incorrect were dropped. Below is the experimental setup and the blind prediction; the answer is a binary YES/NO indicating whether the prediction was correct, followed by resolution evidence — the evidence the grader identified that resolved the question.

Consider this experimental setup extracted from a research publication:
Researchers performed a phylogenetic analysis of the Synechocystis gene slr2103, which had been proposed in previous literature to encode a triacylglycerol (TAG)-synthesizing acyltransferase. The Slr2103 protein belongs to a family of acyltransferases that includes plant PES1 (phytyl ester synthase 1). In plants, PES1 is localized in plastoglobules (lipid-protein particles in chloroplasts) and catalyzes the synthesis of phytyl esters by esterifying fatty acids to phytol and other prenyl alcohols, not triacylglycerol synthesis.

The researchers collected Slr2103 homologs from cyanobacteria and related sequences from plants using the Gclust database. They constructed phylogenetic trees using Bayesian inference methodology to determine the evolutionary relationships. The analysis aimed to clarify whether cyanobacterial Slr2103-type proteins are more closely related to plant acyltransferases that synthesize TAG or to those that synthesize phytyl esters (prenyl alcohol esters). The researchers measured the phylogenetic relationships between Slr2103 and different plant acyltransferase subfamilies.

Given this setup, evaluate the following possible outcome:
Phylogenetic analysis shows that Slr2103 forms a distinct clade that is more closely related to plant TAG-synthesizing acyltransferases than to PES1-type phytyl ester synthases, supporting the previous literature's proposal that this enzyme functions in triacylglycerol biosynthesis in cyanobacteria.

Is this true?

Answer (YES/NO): NO